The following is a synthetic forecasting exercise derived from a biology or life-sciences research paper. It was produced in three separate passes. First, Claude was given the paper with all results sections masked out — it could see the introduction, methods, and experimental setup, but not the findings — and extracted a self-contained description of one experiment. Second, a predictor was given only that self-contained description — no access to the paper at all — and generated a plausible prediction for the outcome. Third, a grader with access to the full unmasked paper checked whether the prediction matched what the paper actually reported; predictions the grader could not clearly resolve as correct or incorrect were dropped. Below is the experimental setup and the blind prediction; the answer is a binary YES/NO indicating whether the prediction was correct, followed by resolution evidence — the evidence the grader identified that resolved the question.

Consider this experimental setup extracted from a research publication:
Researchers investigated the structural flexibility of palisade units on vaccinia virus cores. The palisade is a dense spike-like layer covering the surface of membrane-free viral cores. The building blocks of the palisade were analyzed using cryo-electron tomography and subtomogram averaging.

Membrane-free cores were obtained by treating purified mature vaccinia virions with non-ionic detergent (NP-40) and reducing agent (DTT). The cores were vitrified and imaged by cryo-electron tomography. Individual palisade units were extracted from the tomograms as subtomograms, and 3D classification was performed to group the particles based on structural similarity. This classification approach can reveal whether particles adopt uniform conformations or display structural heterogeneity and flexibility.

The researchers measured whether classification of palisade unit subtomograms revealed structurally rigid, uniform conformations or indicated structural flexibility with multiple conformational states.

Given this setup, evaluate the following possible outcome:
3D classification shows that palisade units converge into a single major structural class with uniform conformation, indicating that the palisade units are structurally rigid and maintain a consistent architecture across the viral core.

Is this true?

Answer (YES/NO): NO